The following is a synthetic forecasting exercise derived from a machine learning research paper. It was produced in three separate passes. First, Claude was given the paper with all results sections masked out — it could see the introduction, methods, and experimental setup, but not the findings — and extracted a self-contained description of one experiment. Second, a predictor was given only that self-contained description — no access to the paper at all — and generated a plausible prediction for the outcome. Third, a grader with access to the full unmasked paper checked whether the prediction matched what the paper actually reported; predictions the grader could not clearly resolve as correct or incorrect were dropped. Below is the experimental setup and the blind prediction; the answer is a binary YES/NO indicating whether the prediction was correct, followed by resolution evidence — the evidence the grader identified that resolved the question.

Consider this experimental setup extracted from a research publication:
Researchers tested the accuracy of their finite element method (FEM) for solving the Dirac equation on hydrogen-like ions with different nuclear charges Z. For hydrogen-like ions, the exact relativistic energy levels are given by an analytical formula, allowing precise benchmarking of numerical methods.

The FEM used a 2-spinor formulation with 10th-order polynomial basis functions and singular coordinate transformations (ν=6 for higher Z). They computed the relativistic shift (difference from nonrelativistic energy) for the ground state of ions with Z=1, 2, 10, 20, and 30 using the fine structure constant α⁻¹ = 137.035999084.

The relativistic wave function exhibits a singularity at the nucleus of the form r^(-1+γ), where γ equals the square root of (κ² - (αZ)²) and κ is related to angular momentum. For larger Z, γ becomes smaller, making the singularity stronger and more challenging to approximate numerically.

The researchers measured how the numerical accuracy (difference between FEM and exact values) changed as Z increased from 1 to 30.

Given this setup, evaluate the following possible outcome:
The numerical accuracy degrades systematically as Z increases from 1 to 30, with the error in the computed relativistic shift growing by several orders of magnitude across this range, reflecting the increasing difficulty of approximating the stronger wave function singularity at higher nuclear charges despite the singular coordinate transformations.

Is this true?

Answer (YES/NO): YES